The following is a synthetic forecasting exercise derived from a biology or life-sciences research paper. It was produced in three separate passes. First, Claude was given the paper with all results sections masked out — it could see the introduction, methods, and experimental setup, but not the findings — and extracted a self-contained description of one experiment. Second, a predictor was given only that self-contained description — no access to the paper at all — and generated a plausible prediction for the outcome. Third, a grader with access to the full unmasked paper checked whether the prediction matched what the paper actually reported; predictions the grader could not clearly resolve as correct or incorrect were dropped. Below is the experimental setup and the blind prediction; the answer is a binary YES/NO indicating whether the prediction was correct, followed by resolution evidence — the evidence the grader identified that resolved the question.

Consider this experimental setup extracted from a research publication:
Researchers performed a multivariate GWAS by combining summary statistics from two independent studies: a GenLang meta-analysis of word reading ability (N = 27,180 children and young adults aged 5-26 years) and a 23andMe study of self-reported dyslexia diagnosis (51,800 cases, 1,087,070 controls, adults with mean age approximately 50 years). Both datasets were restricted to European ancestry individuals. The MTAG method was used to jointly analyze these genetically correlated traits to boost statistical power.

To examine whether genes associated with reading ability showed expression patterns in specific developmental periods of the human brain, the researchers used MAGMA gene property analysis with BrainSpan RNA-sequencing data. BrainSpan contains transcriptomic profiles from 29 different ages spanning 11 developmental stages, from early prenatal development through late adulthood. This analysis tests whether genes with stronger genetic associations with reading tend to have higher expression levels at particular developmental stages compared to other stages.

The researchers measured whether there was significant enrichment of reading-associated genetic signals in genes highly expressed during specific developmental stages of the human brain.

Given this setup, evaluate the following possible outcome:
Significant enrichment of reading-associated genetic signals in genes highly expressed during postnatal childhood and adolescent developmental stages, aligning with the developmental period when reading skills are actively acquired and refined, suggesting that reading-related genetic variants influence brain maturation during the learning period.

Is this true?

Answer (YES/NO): NO